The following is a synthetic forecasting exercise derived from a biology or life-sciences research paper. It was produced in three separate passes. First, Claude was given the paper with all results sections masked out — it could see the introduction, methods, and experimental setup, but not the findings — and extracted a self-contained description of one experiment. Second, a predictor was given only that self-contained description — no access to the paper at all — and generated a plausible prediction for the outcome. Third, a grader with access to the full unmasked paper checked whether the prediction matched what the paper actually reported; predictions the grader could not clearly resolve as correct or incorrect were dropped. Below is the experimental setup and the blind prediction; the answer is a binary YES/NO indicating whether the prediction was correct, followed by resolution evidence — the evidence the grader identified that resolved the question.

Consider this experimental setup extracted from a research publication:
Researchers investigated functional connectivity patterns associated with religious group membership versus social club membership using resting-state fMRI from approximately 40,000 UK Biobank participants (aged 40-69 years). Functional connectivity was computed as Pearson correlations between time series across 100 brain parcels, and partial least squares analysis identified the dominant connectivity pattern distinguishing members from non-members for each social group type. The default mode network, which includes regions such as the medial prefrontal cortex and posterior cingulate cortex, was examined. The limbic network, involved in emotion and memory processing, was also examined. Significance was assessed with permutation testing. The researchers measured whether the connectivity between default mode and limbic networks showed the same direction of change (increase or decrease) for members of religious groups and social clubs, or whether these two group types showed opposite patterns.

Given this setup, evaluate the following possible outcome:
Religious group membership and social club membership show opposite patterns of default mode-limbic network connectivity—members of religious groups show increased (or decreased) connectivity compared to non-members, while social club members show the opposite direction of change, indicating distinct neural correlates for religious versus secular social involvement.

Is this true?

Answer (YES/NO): YES